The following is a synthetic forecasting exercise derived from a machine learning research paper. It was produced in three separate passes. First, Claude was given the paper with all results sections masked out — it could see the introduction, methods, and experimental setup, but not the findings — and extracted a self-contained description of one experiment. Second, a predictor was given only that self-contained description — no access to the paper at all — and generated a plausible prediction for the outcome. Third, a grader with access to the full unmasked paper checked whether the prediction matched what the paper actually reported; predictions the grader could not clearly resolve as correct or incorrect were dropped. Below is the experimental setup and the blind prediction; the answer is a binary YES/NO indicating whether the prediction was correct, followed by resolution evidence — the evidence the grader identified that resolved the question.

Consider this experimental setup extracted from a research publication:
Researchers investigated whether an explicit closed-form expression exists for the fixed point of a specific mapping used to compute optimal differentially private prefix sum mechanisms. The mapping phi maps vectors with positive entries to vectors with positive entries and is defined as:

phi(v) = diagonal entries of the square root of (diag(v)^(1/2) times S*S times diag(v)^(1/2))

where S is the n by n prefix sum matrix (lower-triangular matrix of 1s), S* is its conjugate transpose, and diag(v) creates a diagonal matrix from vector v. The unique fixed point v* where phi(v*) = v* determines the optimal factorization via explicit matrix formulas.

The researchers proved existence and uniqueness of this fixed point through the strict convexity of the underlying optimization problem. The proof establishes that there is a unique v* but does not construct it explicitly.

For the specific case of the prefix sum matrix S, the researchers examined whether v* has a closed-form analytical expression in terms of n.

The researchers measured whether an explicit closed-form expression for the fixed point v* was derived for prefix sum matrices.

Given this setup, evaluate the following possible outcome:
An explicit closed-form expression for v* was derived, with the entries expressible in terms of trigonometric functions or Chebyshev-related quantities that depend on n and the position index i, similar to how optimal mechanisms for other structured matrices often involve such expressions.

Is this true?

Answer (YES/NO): NO